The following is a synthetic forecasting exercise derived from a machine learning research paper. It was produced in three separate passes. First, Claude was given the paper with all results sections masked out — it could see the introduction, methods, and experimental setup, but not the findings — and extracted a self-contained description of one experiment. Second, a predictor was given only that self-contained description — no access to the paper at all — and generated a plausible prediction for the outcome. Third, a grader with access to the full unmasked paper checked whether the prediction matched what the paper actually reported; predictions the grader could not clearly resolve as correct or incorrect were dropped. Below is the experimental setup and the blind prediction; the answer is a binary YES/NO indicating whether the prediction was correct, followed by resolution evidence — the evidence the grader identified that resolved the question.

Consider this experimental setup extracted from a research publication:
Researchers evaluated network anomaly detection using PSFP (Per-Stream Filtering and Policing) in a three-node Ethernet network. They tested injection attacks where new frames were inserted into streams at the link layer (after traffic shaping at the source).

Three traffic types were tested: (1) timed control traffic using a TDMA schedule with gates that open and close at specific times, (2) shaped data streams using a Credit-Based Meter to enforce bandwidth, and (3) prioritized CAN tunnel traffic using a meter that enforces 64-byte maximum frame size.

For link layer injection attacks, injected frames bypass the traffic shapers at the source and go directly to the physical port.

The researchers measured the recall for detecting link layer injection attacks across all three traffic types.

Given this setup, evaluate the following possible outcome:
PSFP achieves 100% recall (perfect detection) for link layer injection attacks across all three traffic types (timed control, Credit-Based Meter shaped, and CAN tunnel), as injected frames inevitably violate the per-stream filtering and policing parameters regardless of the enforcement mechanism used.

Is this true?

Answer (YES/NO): NO